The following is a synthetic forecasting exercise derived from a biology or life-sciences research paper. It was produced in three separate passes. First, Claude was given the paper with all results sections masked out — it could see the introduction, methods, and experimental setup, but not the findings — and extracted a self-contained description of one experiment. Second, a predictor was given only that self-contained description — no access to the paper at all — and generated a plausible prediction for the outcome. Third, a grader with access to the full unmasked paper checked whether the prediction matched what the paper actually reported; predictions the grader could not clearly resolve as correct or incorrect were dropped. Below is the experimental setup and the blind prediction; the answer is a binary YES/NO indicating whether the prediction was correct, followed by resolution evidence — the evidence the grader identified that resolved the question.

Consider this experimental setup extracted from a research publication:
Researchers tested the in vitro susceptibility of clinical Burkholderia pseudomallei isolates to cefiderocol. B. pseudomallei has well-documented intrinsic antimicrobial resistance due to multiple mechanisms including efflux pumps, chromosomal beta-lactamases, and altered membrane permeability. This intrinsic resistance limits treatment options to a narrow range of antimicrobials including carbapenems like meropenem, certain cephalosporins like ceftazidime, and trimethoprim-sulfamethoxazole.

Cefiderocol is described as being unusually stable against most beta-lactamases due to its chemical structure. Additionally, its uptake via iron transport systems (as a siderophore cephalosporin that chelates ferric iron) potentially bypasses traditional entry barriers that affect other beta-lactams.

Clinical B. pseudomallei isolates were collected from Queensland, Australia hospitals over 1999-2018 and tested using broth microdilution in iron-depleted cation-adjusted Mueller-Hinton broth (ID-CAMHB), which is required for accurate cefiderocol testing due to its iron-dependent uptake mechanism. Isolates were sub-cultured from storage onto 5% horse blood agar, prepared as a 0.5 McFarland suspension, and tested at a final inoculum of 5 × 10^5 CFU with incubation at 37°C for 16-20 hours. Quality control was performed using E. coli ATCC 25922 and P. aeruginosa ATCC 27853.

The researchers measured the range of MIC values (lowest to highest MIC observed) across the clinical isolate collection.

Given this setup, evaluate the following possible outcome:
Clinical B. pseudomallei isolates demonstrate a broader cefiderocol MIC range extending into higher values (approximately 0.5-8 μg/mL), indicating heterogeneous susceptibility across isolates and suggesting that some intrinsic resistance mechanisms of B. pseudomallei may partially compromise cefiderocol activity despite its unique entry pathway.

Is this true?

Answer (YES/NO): NO